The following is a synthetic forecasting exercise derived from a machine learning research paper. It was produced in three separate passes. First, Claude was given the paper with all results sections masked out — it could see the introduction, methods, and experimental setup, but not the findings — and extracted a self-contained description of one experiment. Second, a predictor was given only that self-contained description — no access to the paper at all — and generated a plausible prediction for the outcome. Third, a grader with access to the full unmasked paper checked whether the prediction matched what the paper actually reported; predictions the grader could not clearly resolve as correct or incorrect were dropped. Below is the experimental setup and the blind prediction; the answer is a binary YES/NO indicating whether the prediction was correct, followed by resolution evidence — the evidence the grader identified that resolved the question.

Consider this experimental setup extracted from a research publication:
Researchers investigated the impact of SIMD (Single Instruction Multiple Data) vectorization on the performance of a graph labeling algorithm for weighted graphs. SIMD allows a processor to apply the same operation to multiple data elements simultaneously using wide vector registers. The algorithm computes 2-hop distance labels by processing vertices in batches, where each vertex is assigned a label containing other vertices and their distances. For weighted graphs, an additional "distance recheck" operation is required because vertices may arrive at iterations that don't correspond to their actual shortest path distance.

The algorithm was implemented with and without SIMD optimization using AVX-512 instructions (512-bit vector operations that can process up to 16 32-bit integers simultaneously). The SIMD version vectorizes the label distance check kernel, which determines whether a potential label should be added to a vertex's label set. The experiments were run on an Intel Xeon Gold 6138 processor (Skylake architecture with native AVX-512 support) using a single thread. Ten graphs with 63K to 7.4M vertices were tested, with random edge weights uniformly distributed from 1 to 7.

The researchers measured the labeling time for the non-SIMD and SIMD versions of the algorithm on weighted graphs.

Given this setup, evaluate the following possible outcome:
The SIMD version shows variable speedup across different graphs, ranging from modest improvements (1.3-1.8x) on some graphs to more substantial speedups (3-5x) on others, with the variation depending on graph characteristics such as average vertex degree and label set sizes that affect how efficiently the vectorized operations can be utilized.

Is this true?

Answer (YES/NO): NO